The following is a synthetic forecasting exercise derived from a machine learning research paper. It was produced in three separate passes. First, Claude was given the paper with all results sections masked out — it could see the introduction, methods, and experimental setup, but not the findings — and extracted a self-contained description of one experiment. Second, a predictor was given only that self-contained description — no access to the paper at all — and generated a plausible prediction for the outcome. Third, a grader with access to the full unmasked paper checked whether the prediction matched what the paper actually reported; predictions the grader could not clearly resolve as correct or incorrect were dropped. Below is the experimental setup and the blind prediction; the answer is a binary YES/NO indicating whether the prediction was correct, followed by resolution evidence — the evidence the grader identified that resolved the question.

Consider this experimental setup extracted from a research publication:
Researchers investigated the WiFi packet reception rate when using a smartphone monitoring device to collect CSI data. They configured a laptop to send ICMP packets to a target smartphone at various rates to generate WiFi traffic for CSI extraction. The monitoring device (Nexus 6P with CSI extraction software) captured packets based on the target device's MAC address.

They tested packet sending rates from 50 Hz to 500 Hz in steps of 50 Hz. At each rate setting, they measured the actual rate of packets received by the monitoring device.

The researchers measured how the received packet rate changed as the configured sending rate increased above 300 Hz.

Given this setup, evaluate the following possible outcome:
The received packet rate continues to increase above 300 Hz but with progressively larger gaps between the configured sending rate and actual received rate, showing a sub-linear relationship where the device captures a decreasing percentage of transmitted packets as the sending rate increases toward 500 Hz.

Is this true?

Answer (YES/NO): NO